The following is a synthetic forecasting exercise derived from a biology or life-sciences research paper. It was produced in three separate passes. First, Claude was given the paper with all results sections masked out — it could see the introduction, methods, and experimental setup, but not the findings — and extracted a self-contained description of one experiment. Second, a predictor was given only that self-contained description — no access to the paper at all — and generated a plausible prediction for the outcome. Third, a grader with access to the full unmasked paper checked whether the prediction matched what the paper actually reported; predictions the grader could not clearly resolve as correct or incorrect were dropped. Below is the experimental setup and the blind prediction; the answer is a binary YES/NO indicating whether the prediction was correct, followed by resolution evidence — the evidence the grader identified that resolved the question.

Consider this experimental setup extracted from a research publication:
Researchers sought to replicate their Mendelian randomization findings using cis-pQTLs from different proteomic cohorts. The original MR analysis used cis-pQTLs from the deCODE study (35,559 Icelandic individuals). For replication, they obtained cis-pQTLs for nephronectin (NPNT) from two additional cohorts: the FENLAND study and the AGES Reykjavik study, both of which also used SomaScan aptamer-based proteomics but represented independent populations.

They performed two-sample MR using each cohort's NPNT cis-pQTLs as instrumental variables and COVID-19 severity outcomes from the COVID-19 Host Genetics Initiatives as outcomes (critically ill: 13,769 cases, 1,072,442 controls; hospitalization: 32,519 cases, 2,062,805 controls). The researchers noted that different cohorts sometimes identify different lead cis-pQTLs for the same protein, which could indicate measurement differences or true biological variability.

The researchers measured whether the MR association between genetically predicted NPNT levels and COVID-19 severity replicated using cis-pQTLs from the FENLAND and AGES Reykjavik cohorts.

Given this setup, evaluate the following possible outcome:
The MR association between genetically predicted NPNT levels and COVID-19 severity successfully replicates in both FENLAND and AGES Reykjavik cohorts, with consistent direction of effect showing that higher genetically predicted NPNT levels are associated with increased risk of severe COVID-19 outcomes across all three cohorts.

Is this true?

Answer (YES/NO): YES